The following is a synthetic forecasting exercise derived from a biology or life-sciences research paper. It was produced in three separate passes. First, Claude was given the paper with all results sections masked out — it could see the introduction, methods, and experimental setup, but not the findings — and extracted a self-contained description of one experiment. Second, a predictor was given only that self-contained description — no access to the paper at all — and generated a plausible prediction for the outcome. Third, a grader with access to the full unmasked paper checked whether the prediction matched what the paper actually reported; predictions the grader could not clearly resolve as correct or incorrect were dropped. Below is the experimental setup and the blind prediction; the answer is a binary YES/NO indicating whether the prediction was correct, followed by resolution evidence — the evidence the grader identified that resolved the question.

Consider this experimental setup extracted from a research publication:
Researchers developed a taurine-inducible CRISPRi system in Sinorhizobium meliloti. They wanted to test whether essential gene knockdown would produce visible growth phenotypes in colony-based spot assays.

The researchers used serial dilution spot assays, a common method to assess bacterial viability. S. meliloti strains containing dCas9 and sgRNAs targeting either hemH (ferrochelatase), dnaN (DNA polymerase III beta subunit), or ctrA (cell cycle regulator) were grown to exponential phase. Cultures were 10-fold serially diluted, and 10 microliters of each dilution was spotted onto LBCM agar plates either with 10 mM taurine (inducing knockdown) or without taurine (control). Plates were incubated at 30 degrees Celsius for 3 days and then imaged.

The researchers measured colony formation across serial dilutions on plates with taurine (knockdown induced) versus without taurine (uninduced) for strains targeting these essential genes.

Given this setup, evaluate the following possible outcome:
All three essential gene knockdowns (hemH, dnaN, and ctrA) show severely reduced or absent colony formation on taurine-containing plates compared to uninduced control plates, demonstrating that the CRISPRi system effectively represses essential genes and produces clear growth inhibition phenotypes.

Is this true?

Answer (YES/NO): YES